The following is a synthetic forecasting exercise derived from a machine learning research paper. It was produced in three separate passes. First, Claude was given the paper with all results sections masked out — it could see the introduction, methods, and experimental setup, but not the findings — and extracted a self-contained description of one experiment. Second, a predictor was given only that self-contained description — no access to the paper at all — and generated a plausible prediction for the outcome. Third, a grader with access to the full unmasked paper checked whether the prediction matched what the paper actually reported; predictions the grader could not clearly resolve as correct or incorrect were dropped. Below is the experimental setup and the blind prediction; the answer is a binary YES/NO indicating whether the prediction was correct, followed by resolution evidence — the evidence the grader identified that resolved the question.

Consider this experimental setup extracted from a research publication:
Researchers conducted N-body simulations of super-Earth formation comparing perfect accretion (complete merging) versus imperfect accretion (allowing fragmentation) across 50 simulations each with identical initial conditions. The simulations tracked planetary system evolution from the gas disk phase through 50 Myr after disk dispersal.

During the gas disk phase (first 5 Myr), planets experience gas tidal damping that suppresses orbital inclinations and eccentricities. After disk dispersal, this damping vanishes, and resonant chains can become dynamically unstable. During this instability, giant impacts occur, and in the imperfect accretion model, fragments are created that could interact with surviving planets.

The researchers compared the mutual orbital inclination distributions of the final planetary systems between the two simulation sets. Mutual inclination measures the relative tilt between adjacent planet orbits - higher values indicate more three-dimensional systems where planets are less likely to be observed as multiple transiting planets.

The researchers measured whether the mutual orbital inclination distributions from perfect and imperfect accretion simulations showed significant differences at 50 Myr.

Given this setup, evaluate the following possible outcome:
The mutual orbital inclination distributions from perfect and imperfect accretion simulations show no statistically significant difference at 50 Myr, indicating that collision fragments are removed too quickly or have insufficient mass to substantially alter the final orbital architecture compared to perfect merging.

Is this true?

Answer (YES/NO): YES